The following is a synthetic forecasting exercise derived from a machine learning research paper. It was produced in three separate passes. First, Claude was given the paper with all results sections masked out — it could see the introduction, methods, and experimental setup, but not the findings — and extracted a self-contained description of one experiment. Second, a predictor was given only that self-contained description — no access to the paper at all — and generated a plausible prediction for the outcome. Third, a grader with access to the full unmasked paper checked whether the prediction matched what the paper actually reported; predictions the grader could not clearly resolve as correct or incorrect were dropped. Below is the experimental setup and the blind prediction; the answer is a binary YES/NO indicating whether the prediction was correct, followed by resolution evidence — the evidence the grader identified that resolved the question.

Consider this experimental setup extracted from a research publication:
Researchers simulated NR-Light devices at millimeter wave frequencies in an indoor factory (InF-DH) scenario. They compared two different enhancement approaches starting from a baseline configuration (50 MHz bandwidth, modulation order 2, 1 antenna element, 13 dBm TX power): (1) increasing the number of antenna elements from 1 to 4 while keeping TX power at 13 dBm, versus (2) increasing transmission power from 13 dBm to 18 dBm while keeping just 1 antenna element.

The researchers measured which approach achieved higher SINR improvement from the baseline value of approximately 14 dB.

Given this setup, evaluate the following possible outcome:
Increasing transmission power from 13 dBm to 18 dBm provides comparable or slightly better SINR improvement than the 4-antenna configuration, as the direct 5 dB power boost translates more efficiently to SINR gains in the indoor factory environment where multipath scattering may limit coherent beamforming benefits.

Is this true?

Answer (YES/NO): NO